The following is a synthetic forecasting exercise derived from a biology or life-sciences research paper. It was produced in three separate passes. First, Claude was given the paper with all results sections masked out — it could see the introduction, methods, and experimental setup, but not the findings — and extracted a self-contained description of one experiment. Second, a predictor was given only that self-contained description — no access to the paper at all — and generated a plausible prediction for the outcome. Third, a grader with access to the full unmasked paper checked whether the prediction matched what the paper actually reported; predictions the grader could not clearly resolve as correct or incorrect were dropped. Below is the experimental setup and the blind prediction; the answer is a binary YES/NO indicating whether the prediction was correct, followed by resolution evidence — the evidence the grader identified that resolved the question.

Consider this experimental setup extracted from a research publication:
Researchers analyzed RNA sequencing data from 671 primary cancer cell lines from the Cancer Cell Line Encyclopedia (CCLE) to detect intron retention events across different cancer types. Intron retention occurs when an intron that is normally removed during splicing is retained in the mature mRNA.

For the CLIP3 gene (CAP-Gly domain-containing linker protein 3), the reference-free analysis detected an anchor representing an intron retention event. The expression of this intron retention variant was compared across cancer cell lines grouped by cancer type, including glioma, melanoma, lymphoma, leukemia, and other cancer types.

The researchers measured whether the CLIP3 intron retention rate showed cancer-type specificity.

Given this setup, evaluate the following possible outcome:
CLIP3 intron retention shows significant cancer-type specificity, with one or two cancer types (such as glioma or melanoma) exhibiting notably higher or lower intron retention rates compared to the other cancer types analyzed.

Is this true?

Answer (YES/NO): YES